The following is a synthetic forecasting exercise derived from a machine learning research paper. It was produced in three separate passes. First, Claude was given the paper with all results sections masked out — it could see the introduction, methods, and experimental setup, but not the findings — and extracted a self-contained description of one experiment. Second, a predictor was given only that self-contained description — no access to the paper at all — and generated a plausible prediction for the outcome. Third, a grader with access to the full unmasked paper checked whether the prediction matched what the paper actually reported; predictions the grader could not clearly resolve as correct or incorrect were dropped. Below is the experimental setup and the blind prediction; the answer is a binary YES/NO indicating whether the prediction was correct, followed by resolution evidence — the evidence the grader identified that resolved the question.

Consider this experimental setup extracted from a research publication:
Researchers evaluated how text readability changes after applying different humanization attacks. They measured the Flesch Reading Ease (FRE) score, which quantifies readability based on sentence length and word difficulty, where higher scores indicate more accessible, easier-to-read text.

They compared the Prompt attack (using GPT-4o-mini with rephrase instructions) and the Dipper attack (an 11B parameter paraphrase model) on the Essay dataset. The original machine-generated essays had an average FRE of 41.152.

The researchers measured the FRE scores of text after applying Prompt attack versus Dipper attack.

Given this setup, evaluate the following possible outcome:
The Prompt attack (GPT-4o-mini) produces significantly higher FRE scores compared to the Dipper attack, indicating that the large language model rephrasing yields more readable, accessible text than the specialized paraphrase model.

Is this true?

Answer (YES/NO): NO